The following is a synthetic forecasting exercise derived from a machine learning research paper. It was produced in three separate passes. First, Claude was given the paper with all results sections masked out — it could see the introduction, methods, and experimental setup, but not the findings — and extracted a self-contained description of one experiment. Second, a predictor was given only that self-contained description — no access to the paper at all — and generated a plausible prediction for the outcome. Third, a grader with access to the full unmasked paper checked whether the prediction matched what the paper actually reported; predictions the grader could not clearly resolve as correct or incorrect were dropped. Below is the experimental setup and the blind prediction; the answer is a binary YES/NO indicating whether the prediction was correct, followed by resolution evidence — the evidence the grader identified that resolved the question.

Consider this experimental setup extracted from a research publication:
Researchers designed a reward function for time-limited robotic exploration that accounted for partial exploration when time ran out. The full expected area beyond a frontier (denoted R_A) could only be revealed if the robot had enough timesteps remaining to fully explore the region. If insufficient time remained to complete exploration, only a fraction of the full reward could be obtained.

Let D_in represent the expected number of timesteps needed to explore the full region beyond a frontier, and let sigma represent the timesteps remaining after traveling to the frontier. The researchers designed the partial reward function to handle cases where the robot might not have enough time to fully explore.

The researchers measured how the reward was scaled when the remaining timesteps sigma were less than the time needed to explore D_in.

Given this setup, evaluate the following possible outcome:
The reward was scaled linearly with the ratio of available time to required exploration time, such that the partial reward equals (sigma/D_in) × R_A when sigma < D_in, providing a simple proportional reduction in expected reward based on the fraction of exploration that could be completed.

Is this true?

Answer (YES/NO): YES